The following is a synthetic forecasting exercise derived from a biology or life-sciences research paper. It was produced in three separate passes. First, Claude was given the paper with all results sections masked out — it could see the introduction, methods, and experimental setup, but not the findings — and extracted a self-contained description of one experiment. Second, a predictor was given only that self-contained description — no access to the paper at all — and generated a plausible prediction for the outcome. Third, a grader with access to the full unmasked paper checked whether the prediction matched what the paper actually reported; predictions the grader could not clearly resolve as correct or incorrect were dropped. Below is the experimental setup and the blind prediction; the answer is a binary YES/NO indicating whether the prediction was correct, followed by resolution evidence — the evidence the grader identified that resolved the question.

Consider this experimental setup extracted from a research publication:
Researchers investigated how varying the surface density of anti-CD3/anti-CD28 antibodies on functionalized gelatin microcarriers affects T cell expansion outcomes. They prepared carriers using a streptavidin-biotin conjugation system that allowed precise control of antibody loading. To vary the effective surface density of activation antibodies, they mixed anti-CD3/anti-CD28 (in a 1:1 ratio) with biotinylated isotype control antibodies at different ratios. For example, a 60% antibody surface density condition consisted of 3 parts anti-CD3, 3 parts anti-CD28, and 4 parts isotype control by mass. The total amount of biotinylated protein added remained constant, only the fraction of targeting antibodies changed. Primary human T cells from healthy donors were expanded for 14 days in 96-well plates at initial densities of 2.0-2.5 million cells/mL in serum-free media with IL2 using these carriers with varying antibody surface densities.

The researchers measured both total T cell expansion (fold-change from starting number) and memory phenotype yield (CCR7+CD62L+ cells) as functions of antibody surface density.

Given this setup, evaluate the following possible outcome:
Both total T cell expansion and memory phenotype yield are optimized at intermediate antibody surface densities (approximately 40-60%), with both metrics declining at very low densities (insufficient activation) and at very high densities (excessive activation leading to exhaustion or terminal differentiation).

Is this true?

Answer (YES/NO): NO